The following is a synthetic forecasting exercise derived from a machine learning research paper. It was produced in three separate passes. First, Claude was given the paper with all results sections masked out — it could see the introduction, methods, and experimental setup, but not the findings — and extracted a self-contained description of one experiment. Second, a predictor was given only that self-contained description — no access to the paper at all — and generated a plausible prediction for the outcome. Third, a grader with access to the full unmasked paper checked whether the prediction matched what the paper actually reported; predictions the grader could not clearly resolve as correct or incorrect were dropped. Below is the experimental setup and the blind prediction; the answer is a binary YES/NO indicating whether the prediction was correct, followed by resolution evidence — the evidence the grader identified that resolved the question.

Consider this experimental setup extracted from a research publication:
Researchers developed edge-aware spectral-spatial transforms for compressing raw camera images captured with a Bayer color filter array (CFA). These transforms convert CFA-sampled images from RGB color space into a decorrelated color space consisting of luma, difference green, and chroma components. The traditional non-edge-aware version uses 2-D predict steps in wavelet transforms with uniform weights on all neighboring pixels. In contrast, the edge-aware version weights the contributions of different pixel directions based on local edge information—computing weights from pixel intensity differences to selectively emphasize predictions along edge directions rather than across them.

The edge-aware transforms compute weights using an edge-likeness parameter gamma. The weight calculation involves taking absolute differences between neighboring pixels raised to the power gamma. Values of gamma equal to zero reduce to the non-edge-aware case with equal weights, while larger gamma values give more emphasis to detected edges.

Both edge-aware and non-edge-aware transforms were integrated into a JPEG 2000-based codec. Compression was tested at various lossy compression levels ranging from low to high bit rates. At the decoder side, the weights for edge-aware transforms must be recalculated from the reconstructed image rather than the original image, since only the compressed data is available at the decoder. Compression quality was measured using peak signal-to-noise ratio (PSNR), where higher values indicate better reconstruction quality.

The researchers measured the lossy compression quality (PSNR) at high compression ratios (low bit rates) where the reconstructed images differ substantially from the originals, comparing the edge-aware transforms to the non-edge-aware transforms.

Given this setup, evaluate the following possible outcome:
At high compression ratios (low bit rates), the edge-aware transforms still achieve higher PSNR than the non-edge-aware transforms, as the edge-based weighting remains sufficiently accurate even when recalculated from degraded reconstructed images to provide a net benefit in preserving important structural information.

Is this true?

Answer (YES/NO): NO